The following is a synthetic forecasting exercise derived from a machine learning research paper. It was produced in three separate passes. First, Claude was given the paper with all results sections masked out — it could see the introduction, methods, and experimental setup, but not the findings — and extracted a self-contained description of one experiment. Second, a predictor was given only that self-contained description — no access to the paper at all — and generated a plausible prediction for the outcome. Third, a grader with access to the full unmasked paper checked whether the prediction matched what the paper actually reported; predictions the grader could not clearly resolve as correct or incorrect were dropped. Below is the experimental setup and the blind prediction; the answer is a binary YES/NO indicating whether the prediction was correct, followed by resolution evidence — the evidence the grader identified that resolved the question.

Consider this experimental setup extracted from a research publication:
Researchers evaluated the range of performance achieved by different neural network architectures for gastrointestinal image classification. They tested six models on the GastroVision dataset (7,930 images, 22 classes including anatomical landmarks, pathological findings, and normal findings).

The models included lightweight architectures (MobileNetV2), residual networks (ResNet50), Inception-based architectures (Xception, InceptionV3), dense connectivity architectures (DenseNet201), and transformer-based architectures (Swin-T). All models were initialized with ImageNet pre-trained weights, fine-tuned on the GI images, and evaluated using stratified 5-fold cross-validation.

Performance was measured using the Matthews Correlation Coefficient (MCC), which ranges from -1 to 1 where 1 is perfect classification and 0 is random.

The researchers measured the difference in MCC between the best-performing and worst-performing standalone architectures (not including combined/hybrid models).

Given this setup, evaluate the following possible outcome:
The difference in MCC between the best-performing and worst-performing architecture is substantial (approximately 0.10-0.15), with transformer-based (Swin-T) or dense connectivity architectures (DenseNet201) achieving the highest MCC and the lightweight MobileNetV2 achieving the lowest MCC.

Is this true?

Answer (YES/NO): NO